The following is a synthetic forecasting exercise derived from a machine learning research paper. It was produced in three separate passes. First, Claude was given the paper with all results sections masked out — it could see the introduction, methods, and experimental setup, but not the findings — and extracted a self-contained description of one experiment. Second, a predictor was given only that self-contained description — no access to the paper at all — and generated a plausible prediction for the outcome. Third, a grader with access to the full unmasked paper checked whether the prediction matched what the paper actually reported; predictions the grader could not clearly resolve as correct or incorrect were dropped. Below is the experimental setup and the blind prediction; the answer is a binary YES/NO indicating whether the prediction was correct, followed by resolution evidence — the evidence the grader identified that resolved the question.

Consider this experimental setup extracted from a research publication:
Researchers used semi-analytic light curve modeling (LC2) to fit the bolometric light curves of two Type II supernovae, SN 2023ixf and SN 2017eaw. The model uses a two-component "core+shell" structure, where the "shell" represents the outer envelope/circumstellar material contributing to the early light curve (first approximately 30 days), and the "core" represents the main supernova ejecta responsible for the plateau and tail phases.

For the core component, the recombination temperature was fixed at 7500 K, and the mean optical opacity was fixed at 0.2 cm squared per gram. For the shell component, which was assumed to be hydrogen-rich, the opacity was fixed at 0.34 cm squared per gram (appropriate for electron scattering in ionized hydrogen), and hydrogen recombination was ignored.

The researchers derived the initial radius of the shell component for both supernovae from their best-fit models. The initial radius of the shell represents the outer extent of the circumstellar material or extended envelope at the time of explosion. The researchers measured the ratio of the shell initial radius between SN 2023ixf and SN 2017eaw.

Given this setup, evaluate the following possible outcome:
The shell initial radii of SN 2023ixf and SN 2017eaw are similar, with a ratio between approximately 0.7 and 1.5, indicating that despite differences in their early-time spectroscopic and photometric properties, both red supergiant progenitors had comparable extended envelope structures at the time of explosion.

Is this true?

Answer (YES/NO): NO